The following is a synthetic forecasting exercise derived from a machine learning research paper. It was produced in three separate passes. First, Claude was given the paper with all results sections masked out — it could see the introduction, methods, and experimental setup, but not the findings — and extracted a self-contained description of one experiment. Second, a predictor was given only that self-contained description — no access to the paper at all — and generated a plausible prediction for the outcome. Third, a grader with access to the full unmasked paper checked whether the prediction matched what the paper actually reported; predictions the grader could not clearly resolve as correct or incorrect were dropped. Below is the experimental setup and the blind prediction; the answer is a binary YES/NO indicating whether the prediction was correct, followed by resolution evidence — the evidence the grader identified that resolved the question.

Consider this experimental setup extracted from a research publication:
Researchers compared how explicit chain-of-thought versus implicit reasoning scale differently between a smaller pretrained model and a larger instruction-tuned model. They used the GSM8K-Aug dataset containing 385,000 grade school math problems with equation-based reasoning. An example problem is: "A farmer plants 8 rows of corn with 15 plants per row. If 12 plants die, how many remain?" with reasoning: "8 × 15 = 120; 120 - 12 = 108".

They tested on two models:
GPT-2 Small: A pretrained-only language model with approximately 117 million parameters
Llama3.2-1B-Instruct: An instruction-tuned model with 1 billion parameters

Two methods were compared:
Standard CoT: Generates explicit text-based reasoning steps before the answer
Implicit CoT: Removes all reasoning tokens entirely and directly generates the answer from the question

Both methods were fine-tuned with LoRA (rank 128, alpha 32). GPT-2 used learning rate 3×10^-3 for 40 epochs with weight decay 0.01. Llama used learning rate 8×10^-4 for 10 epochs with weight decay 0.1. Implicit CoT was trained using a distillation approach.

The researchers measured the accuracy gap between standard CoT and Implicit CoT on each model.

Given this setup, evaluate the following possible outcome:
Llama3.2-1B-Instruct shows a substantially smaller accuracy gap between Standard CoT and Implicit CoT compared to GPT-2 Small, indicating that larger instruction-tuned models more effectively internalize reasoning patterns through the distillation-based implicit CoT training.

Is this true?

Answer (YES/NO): NO